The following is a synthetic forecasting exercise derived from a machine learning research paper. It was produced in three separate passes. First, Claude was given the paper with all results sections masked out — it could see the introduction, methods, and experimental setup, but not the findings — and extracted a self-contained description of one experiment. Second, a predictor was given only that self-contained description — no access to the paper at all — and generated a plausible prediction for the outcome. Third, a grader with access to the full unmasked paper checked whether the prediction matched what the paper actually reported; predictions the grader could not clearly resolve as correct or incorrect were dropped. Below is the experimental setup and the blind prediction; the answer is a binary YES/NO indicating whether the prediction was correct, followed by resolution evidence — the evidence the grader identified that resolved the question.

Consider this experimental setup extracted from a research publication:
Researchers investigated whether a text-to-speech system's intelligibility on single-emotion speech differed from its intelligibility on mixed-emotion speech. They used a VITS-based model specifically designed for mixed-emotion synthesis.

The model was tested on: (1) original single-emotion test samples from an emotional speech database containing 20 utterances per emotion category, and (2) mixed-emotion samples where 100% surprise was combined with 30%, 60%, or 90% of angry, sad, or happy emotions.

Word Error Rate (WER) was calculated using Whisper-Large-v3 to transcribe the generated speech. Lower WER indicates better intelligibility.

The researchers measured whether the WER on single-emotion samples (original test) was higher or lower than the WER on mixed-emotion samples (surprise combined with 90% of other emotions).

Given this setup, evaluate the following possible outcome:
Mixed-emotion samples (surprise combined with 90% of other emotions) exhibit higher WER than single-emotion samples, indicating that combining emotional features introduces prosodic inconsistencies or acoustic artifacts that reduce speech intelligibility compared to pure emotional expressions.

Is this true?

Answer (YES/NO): NO